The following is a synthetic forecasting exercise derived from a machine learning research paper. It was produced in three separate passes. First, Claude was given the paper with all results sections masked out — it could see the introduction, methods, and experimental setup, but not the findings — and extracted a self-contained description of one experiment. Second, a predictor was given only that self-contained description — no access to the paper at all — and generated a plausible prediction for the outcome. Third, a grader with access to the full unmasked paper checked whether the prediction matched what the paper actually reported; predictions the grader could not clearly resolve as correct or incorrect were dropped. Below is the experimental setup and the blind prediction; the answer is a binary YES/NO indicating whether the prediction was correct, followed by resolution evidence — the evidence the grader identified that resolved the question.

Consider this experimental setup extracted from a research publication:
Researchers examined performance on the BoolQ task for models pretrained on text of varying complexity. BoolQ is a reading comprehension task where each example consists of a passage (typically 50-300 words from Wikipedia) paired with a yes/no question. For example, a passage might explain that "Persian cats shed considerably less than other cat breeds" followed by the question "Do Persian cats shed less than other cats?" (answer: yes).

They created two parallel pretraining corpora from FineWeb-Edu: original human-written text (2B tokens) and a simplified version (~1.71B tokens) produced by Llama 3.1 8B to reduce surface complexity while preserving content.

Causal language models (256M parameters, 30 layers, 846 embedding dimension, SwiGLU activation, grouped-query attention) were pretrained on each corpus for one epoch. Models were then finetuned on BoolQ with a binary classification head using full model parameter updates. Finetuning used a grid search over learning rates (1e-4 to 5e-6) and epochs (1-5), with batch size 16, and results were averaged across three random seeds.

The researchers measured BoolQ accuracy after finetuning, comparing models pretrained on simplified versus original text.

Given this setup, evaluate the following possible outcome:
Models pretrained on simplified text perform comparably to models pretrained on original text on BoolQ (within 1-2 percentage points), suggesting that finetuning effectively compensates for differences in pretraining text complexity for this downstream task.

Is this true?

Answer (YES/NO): YES